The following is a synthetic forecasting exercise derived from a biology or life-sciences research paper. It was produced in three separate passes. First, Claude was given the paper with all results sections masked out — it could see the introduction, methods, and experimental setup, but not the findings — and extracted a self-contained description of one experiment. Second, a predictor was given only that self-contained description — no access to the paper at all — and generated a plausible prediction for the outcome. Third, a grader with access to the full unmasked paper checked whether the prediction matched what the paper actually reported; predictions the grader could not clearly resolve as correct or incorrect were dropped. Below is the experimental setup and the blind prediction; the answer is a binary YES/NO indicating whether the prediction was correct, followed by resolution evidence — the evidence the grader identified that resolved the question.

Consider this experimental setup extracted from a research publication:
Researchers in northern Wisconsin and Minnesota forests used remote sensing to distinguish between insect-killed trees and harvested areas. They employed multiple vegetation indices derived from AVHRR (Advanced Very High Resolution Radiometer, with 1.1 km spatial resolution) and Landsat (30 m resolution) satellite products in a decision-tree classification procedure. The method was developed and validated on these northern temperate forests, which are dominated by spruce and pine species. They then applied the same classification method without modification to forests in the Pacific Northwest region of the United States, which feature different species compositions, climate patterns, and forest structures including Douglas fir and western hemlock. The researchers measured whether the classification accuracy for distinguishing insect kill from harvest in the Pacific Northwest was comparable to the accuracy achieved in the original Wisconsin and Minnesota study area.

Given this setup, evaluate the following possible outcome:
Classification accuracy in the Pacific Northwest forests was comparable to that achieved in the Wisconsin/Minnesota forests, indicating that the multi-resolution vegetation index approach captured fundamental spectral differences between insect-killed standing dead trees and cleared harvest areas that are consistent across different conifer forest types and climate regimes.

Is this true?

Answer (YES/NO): NO